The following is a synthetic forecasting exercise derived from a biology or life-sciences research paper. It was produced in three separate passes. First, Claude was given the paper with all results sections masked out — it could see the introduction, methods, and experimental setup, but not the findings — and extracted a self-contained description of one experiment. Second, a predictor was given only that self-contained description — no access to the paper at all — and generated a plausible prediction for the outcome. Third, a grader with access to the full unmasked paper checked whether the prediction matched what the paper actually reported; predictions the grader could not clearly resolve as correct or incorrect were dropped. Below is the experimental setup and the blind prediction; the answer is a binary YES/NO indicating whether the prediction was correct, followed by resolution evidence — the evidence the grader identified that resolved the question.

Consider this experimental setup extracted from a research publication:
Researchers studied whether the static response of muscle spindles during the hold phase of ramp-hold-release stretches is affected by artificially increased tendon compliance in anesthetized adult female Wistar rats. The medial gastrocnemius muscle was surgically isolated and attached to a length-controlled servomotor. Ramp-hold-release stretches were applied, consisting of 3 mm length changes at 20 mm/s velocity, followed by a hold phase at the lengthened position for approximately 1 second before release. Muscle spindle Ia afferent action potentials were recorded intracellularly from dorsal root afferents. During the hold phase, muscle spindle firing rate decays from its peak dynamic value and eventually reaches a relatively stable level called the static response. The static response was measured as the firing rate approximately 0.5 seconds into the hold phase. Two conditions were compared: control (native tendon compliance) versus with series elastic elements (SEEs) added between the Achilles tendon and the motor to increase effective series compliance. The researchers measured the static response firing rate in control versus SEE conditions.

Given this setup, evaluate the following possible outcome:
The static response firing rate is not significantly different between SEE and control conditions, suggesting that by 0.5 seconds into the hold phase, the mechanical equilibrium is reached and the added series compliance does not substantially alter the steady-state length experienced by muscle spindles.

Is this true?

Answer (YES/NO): NO